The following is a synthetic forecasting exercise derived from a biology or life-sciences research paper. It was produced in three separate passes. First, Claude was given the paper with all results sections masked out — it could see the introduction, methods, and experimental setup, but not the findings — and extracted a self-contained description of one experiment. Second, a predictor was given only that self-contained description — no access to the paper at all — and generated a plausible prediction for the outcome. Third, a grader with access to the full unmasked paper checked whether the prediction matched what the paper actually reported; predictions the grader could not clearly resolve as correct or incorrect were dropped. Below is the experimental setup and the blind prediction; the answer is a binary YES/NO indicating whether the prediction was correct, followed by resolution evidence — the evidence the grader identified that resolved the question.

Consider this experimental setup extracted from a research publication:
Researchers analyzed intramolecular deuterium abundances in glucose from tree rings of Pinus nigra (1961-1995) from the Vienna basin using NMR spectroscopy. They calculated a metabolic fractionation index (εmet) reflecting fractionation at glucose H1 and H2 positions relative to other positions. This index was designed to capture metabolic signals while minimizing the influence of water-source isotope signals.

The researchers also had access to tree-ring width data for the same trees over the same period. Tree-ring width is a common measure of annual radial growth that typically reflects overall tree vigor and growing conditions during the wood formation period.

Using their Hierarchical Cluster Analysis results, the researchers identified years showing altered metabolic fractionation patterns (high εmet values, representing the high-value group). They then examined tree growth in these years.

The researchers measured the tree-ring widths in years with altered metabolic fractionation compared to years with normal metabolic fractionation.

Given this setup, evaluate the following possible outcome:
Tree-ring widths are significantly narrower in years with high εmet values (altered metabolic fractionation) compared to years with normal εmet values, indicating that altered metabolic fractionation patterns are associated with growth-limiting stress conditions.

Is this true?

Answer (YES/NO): YES